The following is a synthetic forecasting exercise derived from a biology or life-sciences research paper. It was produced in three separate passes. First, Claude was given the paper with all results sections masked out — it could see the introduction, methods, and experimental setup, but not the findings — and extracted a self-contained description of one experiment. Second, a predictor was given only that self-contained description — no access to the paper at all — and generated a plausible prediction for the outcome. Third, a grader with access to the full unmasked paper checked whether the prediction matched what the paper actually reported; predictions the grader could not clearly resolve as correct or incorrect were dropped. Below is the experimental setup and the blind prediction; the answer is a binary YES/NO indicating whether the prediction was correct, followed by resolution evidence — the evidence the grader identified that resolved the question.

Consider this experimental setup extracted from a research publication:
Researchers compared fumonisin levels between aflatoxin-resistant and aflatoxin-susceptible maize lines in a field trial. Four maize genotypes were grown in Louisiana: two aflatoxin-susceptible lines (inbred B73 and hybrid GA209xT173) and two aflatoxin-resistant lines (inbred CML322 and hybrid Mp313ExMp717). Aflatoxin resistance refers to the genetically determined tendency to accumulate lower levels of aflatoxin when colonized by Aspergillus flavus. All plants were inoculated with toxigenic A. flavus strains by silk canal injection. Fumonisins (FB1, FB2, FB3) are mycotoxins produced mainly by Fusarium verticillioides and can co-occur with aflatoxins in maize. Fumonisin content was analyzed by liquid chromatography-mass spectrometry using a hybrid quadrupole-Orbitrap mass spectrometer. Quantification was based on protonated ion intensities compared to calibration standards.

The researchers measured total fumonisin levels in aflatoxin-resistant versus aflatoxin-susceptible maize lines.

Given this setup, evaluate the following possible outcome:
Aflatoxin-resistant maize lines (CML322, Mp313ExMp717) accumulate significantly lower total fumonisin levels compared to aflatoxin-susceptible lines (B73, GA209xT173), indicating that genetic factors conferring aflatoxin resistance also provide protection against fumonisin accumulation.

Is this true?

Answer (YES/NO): NO